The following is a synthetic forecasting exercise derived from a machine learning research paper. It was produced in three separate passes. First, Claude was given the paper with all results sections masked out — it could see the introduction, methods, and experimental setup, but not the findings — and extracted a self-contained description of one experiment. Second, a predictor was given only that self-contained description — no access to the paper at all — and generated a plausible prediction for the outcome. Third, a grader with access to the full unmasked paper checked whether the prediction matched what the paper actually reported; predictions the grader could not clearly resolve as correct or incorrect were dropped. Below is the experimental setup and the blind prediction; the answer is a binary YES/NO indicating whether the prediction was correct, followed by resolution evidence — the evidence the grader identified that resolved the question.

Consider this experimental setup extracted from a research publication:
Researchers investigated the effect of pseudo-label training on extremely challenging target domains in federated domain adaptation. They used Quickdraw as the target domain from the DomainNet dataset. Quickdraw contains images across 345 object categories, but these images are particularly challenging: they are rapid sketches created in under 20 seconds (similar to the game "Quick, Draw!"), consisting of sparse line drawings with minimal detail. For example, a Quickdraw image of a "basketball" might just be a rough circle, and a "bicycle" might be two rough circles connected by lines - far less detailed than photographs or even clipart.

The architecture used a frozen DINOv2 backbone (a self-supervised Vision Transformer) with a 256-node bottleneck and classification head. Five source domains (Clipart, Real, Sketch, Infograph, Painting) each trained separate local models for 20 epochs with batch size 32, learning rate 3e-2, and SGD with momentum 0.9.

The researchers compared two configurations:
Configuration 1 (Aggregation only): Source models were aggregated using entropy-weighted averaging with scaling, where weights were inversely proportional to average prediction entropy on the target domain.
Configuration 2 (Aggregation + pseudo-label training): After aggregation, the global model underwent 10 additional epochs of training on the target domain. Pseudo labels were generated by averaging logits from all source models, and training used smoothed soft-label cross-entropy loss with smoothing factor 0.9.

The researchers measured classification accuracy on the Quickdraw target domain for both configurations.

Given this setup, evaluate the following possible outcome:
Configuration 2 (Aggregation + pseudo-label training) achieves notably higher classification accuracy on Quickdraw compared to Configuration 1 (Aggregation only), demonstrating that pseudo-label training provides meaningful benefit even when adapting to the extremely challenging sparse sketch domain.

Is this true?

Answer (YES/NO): YES